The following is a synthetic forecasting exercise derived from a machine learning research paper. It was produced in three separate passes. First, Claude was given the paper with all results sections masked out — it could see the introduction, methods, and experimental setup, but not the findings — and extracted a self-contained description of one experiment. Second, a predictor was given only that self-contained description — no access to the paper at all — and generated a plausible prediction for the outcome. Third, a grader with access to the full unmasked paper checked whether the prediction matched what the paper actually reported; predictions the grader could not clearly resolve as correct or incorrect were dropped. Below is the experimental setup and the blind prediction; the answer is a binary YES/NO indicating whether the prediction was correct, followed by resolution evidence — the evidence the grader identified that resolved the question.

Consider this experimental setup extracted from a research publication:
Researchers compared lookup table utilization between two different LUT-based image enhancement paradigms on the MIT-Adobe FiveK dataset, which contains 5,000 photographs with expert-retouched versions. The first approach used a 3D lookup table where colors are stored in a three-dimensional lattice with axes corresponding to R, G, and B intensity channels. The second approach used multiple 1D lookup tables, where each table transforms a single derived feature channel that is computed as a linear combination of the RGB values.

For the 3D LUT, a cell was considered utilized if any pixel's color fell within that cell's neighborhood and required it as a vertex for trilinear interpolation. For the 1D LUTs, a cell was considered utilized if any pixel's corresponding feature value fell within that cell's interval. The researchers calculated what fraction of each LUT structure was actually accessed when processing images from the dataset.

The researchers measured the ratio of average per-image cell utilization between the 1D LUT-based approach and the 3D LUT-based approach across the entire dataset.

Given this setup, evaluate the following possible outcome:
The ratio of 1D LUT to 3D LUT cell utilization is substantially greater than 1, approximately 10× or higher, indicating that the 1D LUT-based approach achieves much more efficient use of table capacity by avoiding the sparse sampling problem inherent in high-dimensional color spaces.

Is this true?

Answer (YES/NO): YES